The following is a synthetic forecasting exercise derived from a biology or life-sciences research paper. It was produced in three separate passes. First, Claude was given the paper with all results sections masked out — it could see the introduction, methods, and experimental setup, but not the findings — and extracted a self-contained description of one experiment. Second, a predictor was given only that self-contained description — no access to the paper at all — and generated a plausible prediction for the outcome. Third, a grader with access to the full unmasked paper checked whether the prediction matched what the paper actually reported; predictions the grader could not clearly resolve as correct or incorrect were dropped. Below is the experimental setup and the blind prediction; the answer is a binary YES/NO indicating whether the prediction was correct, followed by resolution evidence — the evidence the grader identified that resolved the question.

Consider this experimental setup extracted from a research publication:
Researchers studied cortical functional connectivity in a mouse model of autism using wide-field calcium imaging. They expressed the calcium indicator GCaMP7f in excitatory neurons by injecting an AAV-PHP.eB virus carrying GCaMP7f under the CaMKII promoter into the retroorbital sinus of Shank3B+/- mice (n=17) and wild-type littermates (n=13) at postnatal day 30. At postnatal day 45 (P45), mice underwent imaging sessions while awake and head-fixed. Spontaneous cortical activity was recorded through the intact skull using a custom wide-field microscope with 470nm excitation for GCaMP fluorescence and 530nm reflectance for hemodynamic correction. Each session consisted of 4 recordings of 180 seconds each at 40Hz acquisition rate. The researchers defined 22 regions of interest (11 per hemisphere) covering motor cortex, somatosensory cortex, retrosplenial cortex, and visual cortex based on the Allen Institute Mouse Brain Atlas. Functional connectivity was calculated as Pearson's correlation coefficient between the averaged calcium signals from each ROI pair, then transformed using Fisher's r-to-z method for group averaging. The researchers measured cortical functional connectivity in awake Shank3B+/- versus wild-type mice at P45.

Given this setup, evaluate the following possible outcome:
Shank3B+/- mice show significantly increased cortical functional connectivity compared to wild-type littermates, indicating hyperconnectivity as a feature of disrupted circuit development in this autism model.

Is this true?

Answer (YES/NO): YES